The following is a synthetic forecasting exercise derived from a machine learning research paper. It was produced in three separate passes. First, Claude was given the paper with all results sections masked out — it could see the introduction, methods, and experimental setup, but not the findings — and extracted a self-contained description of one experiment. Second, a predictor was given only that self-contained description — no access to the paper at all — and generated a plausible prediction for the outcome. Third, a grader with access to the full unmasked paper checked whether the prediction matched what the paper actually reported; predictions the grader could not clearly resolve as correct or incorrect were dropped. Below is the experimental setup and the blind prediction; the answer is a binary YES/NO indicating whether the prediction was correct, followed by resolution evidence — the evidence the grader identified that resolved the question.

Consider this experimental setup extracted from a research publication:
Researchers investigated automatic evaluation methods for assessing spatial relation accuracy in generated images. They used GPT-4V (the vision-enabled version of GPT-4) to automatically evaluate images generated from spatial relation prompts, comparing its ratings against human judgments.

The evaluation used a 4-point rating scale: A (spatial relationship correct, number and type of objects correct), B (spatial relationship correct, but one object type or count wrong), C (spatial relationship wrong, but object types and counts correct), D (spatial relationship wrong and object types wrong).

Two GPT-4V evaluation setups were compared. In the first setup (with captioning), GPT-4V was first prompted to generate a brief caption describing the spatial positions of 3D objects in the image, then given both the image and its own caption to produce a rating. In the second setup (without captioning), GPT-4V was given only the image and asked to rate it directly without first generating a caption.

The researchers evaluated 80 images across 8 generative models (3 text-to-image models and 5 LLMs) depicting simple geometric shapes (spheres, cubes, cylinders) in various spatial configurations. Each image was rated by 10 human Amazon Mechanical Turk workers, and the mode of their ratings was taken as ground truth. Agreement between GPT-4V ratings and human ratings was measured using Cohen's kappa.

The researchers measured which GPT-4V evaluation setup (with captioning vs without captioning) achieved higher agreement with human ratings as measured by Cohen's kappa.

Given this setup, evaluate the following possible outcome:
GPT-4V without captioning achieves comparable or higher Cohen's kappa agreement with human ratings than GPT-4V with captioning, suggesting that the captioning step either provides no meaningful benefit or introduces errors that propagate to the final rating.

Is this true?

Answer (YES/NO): YES